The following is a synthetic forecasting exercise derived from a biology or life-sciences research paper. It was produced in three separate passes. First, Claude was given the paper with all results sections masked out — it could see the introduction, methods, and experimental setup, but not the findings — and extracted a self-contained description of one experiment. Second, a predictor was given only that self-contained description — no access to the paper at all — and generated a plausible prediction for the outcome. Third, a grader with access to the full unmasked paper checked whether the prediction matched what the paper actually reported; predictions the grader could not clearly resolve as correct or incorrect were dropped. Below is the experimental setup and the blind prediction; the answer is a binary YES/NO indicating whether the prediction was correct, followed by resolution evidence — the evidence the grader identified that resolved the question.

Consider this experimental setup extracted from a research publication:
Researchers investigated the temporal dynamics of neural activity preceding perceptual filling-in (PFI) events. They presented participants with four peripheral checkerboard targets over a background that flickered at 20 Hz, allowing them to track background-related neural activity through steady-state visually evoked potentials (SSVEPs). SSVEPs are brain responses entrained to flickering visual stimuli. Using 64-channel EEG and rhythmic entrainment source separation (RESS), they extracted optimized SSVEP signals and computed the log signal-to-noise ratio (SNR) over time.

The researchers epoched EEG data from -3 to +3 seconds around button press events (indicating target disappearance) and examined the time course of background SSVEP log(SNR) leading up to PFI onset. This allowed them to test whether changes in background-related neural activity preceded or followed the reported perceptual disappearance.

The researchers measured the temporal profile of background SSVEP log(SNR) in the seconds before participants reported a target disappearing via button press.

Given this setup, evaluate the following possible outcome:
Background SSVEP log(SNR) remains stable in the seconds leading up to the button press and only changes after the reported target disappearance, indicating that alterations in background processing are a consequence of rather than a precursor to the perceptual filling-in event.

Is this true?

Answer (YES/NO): NO